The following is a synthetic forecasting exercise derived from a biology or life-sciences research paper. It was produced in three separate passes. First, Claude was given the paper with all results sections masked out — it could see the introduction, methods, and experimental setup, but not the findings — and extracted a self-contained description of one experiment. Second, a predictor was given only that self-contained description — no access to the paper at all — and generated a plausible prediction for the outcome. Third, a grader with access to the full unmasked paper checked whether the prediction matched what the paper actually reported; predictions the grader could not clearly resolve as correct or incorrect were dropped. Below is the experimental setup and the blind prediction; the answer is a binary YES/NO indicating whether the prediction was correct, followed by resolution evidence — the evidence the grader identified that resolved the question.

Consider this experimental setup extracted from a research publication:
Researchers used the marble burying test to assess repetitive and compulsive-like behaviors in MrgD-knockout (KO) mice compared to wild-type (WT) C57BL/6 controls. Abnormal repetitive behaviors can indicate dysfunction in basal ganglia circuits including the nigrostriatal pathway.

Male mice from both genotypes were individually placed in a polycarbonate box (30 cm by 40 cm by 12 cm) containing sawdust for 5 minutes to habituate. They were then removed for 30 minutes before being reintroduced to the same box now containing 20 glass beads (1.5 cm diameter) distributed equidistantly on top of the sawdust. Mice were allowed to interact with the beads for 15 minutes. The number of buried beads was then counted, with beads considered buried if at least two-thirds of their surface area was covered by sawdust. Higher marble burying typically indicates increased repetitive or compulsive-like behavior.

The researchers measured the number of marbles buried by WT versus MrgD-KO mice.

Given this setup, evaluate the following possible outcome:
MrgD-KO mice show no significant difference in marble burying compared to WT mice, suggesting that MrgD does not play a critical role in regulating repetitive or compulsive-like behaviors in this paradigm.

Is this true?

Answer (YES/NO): NO